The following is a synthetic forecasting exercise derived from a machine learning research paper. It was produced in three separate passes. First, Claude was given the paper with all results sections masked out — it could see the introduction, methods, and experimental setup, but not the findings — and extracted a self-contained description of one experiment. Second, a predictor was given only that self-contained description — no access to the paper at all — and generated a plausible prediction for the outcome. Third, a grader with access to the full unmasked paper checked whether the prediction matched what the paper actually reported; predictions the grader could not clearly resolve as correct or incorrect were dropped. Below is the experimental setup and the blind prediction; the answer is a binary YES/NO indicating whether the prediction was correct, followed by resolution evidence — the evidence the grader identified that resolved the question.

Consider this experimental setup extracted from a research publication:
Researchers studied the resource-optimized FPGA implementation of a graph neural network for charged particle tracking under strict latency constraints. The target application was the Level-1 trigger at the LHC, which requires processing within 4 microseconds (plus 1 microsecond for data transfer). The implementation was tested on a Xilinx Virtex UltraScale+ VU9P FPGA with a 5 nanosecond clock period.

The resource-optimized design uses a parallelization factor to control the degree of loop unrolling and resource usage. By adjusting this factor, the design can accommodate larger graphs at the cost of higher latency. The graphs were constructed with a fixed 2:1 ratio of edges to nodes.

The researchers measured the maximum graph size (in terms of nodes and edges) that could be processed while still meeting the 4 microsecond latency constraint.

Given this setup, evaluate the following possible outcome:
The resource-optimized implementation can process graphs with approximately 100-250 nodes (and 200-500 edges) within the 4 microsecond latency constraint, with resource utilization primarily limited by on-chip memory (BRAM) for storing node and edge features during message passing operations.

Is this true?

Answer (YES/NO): NO